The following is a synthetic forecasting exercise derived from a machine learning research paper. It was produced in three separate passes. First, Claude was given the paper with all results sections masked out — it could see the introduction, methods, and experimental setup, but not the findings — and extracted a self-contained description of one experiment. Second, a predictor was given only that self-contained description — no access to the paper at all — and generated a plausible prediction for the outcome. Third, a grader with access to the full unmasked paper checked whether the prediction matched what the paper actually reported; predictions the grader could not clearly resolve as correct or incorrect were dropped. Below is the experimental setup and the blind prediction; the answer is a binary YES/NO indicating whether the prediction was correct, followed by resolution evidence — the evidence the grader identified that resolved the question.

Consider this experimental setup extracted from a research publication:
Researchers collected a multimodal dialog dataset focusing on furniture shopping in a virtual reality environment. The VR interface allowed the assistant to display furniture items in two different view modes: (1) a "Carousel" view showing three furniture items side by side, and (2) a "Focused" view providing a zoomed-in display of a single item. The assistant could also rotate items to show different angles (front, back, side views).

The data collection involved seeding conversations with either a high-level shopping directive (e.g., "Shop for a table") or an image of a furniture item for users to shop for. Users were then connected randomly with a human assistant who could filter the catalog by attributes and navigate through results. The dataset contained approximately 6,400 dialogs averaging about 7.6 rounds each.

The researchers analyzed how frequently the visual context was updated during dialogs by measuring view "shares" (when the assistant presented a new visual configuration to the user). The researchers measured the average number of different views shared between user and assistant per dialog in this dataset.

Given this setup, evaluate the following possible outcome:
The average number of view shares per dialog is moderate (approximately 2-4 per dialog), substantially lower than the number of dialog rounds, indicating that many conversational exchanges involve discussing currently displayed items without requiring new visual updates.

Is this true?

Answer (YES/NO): YES